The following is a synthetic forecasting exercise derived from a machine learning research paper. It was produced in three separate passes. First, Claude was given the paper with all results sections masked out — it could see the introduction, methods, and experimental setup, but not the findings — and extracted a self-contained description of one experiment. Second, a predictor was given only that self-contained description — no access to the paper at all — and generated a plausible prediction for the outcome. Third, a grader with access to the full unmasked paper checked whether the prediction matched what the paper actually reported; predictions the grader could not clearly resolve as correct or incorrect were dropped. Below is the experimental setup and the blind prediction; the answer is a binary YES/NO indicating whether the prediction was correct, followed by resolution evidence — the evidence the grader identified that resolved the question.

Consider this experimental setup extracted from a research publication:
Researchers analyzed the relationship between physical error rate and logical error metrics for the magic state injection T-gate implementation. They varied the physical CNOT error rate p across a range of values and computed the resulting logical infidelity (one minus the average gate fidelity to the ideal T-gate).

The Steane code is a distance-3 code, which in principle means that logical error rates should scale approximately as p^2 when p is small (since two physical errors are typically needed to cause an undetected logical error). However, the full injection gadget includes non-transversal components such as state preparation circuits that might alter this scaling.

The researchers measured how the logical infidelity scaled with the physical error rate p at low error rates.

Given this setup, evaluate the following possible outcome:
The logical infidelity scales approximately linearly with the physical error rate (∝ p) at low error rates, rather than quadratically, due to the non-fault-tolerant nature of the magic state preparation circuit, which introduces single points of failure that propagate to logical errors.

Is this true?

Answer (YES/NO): NO